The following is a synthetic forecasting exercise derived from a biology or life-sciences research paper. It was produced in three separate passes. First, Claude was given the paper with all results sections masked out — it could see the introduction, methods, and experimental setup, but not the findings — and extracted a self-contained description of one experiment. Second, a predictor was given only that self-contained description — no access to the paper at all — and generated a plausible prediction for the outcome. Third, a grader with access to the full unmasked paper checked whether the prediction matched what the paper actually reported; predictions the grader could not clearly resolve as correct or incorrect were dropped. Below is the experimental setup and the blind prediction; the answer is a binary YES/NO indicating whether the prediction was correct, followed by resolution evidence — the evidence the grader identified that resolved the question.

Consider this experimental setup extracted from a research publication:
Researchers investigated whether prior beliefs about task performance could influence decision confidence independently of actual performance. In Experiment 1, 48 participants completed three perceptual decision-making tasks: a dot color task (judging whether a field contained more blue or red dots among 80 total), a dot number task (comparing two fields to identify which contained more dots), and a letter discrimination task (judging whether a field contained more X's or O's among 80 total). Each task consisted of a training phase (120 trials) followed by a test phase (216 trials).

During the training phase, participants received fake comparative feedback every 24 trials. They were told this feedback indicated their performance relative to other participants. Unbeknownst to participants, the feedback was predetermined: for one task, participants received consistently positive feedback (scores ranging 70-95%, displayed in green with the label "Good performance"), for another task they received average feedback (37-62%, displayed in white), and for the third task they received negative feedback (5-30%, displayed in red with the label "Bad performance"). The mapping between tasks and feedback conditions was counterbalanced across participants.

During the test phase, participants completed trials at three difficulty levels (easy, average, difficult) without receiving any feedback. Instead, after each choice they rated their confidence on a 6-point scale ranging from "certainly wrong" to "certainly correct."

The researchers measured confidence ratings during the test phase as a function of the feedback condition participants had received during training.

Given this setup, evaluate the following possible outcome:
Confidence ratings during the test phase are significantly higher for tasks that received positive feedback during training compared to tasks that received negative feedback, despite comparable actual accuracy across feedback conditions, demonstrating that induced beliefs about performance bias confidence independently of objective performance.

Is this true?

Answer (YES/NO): YES